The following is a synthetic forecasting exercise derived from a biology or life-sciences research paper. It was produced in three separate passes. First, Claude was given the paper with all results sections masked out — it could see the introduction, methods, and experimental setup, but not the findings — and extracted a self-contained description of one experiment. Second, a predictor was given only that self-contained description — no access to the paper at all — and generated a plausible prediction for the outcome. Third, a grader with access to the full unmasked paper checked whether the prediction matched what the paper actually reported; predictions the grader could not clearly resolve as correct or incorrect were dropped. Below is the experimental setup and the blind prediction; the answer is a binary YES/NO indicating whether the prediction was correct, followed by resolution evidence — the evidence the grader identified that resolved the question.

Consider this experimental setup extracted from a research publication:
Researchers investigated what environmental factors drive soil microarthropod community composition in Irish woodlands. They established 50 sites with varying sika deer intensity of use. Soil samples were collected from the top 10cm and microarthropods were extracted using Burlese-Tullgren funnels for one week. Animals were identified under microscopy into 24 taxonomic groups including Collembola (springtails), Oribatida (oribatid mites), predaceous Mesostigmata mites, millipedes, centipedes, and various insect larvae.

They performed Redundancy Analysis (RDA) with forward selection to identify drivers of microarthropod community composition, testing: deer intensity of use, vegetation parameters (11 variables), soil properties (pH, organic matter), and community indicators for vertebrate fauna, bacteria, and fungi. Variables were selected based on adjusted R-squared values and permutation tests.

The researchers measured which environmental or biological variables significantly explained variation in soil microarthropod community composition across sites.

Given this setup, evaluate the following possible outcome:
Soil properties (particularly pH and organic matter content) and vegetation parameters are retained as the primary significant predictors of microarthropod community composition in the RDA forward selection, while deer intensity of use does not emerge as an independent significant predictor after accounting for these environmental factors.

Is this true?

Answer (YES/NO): NO